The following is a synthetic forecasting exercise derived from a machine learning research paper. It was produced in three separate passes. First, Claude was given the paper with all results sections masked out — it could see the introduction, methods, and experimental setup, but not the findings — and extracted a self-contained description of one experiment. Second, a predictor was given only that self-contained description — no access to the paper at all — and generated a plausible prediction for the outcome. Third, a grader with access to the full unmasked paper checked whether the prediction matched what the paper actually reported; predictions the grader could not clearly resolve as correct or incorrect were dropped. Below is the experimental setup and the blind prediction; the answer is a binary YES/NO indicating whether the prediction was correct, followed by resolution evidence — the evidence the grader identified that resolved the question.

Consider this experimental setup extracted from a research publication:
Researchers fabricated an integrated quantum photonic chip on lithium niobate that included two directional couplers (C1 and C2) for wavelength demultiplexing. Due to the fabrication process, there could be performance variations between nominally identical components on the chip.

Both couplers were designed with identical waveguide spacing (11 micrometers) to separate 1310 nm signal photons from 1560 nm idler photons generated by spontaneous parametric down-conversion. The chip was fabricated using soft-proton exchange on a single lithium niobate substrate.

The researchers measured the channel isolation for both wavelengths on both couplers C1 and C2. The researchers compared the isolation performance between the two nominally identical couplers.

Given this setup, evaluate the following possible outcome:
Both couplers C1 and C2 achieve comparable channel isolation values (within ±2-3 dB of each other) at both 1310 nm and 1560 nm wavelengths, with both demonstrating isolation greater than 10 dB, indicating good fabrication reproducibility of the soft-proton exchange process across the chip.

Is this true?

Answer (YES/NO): NO